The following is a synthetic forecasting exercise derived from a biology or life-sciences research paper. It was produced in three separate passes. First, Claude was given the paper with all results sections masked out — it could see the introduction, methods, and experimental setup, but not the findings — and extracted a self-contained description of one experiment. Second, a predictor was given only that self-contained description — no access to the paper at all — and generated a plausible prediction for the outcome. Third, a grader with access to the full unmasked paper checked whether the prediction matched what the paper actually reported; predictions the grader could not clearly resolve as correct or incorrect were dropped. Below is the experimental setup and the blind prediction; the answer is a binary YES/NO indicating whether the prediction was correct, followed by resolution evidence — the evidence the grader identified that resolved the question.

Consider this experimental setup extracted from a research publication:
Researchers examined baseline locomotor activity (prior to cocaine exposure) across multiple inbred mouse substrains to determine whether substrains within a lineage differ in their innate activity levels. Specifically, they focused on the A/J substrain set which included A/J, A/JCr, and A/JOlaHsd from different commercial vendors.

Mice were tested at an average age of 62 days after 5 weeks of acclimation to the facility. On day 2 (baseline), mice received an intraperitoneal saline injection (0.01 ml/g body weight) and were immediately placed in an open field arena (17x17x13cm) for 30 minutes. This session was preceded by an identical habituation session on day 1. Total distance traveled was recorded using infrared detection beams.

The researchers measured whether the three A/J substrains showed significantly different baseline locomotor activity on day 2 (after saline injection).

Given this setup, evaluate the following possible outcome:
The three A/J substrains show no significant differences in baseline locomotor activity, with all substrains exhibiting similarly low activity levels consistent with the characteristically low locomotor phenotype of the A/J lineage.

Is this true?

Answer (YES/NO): NO